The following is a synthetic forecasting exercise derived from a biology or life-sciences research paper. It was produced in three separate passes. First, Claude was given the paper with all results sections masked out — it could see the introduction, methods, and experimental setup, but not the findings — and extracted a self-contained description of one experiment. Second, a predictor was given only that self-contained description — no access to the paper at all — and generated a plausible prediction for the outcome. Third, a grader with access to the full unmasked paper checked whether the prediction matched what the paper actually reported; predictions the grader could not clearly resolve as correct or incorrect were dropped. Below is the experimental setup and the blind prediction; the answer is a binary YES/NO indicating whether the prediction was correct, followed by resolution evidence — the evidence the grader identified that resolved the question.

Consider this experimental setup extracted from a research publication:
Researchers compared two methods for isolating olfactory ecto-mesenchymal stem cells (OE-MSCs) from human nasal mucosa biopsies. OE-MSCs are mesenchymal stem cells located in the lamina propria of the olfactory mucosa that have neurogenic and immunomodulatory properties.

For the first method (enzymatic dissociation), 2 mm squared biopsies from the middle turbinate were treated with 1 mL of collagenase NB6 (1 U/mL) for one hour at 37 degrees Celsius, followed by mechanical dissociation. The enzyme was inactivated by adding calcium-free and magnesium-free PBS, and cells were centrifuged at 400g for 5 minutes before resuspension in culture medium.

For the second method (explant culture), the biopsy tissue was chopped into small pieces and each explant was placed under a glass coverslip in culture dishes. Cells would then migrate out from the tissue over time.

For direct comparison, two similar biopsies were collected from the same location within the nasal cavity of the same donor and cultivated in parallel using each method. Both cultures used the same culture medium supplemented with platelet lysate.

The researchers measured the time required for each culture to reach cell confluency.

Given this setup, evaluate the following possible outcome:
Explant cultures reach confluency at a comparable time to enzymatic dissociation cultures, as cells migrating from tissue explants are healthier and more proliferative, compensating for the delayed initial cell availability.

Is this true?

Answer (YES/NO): NO